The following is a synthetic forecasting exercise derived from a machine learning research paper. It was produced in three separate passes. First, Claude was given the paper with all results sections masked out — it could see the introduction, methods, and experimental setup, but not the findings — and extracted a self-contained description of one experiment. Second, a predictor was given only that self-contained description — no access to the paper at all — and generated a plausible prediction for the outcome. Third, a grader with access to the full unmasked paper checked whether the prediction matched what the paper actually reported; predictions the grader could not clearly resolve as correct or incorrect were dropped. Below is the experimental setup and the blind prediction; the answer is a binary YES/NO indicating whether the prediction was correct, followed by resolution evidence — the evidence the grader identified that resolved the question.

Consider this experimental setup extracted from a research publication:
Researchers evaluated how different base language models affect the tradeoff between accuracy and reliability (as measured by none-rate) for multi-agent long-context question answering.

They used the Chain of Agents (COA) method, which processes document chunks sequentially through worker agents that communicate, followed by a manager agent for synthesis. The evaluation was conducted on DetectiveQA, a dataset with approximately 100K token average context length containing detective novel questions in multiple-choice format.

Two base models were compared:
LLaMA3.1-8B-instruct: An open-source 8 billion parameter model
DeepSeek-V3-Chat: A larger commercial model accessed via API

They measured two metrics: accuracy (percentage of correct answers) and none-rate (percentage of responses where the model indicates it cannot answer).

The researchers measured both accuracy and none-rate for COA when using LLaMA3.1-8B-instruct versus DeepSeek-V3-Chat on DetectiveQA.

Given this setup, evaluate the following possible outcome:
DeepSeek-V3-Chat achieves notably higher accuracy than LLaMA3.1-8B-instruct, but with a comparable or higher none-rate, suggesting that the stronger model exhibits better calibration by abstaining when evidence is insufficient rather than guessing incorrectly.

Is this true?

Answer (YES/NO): YES